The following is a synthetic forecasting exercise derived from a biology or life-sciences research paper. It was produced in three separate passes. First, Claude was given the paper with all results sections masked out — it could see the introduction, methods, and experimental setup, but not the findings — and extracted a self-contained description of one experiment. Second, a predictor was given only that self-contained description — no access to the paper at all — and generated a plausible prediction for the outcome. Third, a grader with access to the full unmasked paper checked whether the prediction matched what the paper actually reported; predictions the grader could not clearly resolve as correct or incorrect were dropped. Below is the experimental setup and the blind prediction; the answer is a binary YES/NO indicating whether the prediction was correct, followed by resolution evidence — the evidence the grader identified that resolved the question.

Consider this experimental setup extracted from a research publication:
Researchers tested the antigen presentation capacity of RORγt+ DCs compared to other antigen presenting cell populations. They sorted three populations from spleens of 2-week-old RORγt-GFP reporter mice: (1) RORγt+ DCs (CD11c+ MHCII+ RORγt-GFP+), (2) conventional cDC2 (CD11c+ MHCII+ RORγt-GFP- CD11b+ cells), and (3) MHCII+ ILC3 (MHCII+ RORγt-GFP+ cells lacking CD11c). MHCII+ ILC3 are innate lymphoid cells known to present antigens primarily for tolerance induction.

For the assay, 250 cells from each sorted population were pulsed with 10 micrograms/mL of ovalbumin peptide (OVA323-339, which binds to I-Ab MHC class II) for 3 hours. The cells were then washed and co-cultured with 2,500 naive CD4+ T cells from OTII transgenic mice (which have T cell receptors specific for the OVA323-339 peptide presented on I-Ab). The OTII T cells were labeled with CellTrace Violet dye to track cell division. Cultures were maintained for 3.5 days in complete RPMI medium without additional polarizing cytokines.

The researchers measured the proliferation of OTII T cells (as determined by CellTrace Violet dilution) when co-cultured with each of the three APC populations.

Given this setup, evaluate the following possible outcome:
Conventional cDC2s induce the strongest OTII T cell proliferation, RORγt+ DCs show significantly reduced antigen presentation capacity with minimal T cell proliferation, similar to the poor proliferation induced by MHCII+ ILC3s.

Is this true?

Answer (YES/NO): NO